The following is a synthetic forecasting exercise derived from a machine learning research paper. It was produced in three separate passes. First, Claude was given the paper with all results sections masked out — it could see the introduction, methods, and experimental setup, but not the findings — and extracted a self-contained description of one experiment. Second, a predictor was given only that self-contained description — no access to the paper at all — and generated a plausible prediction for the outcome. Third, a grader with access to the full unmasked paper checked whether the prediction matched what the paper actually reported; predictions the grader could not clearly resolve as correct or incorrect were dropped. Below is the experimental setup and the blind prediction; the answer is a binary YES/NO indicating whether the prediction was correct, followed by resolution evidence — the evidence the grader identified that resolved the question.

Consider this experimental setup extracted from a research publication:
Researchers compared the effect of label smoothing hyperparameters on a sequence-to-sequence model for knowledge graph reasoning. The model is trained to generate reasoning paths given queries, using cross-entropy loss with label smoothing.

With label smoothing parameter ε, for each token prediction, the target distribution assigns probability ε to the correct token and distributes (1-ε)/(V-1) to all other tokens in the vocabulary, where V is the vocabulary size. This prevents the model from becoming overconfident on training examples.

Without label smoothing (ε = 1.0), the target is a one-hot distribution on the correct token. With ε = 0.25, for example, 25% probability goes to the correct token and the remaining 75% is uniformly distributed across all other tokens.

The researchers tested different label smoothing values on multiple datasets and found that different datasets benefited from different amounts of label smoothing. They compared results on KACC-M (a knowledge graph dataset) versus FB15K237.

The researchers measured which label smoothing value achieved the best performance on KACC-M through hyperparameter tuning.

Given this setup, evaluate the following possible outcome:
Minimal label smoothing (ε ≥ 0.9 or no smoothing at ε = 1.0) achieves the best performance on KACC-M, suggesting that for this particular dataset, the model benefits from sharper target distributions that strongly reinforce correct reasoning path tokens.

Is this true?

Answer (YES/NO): NO